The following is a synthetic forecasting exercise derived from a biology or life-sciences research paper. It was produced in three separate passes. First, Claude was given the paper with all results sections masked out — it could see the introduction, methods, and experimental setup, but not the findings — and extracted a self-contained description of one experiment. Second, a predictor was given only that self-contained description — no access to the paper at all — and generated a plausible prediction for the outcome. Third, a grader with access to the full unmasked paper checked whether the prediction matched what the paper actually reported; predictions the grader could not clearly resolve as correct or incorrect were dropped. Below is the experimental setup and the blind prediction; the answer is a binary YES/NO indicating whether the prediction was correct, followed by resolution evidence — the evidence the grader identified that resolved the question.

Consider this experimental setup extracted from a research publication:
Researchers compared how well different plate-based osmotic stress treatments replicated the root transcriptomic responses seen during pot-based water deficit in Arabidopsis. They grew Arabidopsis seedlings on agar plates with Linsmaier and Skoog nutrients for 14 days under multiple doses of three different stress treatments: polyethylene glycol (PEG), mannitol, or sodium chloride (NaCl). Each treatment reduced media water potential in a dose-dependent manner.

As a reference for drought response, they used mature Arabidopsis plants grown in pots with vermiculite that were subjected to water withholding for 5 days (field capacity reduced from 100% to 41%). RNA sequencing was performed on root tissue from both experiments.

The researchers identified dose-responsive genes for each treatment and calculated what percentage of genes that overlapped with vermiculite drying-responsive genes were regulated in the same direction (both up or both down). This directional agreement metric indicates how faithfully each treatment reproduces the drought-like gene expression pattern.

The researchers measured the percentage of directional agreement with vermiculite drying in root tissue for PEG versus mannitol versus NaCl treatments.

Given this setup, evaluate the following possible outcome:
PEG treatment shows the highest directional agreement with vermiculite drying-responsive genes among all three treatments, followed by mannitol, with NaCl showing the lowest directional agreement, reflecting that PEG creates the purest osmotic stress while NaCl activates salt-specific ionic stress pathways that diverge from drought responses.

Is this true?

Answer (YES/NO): NO